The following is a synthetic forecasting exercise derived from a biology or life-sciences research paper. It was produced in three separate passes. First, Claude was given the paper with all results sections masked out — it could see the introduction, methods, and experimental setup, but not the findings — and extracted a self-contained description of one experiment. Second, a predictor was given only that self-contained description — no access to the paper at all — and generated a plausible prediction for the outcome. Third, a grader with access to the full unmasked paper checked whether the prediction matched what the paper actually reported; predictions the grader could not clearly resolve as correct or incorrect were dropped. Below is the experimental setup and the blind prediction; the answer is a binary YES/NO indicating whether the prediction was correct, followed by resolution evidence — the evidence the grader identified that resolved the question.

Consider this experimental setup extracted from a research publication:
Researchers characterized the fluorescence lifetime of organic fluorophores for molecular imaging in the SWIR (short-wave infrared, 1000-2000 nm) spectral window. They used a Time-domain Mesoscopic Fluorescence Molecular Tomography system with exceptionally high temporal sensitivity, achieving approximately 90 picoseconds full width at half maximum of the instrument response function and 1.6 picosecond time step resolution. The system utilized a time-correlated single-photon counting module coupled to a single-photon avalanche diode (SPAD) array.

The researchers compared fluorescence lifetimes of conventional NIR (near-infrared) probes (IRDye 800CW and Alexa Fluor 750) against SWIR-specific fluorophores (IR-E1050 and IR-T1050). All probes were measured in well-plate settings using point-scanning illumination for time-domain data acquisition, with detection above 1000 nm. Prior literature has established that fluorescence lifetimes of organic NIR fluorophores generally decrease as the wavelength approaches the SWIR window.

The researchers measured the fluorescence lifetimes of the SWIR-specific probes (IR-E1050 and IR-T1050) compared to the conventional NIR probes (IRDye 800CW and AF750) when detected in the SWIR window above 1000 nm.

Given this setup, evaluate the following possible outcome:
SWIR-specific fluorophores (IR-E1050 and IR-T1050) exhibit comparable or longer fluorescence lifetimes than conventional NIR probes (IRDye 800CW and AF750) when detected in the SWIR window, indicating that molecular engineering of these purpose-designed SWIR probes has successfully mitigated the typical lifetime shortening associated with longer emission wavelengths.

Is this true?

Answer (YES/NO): NO